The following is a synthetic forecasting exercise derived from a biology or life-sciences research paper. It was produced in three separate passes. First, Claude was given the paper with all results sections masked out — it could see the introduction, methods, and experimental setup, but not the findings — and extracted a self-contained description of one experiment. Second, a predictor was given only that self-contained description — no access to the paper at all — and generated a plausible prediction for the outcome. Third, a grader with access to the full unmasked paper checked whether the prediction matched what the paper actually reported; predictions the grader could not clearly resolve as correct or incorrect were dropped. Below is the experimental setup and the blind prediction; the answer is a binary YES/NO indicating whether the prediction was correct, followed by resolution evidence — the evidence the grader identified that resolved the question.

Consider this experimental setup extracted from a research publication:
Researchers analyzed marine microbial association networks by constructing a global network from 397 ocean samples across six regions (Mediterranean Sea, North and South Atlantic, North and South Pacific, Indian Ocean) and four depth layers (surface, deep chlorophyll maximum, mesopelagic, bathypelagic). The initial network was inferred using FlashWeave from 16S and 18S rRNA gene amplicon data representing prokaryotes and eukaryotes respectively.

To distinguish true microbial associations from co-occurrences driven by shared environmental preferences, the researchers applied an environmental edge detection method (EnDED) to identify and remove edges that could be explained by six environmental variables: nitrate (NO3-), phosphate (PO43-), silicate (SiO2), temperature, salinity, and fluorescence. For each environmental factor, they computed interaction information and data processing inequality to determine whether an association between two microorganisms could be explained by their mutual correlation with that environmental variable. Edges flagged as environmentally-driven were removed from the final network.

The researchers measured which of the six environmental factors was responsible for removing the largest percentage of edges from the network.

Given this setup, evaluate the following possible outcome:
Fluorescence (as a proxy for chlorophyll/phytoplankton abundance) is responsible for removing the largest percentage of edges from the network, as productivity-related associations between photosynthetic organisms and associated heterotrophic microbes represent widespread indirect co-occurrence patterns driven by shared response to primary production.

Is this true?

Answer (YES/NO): NO